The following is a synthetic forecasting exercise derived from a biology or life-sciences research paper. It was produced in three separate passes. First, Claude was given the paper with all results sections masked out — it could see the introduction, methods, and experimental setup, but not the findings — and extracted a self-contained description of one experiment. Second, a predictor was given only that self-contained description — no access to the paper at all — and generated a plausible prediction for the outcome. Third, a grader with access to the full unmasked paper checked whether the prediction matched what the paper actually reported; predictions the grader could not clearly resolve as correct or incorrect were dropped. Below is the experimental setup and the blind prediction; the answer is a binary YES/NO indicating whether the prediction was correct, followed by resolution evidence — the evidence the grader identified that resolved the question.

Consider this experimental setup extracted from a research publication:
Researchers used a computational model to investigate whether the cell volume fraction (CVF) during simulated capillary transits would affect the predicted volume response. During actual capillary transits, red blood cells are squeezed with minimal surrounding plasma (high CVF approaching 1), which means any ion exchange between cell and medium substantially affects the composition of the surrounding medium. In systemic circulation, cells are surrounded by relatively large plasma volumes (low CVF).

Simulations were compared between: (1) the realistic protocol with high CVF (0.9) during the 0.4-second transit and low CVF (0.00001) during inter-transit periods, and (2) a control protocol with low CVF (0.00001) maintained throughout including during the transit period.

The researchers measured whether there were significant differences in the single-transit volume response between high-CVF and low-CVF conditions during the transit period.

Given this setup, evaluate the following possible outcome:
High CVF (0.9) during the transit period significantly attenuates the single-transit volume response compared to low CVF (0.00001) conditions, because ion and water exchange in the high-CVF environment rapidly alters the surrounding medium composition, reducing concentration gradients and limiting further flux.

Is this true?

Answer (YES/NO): NO